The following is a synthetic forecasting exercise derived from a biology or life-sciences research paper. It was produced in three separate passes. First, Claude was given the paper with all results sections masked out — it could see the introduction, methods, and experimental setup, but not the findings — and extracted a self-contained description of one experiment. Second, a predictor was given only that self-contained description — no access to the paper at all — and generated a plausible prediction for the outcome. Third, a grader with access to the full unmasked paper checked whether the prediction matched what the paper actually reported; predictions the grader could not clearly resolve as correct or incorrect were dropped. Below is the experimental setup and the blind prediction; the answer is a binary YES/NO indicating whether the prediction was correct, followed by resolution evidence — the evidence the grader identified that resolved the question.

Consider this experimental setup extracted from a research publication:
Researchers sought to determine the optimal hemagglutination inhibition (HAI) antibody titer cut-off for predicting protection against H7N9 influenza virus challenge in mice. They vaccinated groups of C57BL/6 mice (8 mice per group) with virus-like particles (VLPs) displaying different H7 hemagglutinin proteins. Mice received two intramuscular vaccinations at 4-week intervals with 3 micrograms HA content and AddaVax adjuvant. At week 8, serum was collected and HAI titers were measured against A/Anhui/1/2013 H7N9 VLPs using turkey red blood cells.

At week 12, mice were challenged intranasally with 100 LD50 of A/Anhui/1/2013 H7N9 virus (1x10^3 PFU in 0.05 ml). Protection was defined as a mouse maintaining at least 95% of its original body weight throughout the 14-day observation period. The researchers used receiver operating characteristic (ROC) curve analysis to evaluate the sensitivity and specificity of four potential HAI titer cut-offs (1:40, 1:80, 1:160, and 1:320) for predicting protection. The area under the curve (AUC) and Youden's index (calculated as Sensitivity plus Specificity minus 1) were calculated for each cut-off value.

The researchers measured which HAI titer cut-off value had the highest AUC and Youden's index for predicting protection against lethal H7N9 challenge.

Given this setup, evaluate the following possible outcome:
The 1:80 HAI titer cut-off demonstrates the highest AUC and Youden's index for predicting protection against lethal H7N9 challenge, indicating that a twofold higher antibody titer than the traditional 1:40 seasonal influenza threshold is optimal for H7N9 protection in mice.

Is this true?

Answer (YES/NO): NO